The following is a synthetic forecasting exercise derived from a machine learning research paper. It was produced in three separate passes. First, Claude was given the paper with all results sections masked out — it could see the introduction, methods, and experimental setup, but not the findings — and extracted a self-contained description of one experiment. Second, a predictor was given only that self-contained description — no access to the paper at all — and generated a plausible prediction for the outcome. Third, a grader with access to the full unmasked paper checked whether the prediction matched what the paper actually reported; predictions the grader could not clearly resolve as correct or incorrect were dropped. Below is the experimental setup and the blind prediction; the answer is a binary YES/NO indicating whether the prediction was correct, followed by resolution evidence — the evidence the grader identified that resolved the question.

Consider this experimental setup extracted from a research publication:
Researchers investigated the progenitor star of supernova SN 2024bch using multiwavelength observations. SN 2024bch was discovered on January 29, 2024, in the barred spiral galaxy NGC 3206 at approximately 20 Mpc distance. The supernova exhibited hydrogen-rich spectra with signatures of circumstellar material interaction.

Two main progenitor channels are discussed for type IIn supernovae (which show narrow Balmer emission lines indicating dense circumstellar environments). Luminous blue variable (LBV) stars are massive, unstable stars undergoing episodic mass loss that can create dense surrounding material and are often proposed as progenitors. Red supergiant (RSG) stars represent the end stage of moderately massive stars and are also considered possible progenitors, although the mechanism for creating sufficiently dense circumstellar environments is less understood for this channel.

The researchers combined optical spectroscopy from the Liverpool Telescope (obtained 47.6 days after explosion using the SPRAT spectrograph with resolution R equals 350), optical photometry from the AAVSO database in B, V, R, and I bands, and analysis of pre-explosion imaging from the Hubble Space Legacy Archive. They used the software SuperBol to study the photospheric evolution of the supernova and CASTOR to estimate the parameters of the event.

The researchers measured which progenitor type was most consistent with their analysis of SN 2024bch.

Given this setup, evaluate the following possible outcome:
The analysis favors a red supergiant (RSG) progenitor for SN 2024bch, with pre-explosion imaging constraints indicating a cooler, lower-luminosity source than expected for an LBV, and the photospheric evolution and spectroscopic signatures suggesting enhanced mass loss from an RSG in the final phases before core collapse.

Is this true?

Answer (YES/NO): YES